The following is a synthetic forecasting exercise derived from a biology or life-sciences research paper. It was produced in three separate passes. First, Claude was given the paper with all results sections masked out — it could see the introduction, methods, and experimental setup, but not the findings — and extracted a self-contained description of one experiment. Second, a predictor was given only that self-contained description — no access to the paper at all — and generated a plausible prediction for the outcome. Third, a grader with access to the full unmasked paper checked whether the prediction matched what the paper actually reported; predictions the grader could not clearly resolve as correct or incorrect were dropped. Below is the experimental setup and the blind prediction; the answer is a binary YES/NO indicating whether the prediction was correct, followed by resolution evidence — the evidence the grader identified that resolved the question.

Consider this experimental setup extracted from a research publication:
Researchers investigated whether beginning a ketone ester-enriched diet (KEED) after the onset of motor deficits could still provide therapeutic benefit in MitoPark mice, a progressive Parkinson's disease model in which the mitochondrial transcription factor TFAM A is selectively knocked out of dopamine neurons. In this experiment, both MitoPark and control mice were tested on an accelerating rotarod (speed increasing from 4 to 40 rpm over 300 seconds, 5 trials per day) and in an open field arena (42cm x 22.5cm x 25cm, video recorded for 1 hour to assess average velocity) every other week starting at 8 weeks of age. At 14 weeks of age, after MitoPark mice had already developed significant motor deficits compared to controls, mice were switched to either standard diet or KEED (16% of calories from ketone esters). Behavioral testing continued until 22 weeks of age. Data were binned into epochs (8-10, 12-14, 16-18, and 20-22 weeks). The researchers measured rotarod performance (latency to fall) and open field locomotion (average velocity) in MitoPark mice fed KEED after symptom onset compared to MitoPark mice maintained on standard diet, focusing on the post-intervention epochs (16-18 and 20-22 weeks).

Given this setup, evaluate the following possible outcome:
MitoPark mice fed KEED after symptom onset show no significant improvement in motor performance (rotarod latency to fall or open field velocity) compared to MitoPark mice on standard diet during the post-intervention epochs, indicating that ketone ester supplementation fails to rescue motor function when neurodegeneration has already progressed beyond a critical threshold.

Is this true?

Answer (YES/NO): NO